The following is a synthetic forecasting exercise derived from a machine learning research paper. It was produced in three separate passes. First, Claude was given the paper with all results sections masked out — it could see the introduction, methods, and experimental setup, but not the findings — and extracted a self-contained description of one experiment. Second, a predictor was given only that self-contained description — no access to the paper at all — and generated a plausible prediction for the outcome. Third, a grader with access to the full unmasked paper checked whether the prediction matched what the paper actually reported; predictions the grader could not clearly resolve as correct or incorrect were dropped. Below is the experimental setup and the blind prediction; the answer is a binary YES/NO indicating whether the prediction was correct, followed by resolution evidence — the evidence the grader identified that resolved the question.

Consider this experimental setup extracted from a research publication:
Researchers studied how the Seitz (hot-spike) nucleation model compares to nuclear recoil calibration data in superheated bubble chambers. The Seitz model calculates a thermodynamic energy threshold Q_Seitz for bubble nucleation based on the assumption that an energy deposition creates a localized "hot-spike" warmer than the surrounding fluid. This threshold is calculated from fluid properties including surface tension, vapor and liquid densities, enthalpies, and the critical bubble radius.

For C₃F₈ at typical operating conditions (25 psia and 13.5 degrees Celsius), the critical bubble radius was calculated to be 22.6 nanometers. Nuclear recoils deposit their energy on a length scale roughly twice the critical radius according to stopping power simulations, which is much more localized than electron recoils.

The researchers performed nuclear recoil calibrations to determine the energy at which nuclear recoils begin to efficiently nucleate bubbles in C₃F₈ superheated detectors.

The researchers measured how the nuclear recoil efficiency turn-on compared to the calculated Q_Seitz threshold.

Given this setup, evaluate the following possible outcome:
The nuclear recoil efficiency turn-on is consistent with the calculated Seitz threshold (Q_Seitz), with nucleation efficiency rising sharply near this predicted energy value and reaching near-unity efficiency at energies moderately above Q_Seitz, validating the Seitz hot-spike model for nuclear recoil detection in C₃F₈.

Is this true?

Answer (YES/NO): YES